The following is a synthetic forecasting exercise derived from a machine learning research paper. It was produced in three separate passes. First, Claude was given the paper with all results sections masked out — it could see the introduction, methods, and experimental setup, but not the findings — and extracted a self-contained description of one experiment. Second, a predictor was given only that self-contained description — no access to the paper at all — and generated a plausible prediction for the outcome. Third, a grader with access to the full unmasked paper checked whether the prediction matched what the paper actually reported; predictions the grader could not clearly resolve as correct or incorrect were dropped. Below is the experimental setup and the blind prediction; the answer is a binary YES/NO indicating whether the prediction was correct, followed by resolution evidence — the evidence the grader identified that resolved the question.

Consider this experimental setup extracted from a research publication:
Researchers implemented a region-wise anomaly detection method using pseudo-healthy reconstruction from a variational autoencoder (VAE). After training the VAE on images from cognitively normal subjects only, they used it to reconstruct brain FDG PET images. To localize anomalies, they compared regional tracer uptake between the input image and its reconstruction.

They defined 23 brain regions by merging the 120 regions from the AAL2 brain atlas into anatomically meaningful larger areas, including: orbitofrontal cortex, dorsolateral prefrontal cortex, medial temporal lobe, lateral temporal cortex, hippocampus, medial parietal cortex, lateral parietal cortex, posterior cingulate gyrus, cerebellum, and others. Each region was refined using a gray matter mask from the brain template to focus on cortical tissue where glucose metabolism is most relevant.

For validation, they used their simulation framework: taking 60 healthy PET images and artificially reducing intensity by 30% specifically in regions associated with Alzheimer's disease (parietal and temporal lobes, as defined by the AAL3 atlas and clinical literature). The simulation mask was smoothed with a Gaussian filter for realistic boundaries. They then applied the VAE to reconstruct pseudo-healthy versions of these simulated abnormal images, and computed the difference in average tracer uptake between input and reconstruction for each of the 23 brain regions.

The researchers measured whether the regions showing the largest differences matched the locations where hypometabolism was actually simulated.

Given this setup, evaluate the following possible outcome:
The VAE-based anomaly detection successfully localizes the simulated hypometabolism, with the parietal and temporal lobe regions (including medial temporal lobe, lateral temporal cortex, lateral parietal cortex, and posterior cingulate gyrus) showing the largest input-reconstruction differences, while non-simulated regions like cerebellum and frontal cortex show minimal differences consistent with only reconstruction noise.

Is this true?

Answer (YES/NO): NO